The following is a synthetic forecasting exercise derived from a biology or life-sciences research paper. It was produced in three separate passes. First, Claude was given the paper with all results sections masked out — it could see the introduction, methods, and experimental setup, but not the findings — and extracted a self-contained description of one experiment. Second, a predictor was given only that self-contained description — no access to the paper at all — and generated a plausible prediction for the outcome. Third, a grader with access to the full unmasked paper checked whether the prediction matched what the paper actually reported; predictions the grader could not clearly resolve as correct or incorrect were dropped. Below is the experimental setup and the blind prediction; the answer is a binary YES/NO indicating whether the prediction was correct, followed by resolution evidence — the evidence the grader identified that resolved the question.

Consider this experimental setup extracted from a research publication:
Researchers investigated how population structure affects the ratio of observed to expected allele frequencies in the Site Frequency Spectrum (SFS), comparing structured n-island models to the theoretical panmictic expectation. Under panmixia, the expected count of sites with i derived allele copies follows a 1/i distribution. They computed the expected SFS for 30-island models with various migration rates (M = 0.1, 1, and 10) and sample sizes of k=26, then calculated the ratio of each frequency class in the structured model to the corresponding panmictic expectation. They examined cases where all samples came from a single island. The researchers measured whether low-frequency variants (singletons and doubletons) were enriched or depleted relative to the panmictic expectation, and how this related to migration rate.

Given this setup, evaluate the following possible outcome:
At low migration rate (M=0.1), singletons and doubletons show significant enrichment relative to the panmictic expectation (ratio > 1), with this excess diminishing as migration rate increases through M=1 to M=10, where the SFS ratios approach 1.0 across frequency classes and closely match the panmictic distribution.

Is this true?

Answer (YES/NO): NO